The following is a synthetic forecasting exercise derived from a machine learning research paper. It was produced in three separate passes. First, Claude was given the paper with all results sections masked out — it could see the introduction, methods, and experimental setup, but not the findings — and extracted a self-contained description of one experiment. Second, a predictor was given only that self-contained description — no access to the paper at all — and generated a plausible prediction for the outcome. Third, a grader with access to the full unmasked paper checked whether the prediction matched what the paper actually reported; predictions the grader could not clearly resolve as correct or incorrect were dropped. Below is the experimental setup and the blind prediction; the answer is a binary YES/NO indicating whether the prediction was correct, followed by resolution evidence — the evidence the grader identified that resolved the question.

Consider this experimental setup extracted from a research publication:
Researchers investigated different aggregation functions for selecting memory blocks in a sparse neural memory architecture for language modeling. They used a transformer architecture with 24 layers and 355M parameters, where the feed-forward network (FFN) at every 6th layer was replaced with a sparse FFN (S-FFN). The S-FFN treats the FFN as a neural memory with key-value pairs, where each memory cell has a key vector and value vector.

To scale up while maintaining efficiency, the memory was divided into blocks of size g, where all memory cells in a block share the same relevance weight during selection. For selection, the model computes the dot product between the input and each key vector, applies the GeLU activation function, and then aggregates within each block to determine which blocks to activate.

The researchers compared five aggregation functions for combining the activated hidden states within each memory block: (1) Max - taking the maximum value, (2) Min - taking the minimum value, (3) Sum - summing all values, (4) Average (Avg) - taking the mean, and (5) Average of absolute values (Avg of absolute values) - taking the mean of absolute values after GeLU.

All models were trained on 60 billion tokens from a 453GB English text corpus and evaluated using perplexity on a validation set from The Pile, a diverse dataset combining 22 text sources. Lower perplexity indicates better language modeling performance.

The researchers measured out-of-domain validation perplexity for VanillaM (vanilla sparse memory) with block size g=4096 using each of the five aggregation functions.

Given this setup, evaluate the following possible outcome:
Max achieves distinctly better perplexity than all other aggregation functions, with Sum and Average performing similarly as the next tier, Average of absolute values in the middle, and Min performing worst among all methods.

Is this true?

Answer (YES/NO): NO